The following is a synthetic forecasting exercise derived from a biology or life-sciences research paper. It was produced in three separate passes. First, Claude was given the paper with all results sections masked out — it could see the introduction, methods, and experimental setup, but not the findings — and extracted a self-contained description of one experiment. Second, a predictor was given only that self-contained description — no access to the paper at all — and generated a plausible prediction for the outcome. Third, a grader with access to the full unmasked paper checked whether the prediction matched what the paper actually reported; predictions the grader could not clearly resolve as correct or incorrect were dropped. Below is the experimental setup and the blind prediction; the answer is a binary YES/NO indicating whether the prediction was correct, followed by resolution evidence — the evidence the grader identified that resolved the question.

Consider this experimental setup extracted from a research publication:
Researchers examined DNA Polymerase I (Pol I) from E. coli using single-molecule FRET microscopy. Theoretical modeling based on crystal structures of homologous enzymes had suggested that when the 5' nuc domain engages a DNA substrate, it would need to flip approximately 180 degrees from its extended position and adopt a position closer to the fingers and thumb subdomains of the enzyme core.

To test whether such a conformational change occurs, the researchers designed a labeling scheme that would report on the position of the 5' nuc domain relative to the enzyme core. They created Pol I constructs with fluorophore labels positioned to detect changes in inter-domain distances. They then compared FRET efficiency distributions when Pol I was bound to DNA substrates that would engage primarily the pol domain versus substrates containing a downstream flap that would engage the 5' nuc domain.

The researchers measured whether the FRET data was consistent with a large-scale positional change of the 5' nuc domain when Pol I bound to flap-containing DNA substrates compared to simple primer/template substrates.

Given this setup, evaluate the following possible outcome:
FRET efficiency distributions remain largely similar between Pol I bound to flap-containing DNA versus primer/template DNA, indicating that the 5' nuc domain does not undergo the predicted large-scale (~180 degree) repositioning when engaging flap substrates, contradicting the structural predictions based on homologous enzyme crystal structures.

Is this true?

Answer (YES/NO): NO